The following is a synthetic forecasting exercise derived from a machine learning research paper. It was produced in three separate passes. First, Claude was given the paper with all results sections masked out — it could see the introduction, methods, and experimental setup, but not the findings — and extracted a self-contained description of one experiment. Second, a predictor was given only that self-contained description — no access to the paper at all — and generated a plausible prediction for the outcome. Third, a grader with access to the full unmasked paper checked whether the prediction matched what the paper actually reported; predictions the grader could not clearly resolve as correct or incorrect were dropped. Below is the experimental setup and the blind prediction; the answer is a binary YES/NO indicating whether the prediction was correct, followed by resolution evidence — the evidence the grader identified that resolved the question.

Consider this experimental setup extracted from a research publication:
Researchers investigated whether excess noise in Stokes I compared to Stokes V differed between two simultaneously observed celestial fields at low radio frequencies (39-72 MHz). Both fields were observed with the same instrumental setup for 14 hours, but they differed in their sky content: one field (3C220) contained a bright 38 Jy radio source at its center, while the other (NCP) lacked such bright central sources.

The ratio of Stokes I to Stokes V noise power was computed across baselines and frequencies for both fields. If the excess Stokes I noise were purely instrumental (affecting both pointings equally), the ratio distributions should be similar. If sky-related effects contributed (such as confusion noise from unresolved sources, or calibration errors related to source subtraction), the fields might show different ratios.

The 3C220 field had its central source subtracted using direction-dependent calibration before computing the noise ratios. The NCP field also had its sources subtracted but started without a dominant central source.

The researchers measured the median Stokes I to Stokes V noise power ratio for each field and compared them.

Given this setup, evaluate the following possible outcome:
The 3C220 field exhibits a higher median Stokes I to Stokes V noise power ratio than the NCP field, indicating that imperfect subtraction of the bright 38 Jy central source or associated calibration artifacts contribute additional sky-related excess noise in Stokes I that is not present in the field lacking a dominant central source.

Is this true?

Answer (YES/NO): NO